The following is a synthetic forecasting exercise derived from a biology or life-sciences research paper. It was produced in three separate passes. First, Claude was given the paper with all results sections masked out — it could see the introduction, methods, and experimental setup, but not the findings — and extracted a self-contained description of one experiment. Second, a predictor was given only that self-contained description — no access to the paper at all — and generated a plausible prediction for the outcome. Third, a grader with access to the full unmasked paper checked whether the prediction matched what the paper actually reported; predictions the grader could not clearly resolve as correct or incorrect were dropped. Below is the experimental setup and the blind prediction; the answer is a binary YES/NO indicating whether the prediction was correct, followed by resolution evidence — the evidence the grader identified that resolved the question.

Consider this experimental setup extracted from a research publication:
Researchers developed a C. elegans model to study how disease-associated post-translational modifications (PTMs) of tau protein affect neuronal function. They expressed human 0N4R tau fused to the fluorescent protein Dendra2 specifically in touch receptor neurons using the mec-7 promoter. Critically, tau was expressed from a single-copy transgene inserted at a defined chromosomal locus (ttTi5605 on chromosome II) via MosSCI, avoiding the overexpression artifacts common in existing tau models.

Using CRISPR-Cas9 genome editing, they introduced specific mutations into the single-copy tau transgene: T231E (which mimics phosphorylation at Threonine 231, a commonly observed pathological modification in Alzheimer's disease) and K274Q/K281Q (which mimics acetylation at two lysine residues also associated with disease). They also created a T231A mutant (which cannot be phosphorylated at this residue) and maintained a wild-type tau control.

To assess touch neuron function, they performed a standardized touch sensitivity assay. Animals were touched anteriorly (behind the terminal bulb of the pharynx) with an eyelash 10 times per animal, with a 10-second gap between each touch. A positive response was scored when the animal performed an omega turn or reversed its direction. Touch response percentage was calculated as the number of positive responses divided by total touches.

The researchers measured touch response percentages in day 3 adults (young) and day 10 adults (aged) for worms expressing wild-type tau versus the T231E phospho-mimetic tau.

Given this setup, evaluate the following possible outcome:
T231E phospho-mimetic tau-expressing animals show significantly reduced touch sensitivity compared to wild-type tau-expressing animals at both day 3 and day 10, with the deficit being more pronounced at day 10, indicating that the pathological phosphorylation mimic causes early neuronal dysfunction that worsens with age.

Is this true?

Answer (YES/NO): NO